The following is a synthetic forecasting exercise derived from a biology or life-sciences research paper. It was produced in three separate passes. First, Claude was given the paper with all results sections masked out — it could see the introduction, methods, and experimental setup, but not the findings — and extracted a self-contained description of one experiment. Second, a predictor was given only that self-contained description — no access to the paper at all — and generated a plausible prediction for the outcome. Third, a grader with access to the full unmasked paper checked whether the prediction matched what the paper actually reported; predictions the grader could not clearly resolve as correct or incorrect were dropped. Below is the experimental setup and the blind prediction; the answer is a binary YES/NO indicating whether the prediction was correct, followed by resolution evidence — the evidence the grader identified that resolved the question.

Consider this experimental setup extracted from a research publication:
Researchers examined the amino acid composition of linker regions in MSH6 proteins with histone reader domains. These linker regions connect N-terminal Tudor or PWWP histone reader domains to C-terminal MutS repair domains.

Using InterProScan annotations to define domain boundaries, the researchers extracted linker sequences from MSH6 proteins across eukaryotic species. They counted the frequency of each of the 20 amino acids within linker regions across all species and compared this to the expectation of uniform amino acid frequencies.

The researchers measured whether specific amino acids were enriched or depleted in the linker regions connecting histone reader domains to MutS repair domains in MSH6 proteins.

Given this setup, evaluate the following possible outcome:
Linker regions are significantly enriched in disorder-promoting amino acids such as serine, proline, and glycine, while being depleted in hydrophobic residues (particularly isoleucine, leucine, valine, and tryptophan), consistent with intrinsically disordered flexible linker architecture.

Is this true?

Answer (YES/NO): NO